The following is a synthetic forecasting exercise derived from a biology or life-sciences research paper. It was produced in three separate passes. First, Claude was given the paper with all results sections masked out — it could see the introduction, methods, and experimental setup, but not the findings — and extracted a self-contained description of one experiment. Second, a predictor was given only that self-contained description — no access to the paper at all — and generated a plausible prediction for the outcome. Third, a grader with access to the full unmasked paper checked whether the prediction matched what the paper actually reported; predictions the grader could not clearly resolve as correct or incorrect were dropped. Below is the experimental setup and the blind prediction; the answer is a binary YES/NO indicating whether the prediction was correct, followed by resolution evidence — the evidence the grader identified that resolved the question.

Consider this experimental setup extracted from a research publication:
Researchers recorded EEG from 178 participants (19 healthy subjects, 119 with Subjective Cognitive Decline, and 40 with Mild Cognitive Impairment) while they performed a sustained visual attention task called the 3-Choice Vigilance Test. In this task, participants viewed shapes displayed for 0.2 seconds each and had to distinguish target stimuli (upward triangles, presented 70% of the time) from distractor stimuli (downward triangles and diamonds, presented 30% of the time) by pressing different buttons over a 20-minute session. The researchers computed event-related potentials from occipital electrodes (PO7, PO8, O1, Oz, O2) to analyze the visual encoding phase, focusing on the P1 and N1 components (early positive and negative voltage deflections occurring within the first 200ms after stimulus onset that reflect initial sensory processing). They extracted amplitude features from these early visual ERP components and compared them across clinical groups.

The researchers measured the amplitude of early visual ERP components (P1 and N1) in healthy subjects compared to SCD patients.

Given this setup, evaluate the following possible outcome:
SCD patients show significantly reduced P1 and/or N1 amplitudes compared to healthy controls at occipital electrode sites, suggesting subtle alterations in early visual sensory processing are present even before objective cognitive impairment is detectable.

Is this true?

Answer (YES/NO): YES